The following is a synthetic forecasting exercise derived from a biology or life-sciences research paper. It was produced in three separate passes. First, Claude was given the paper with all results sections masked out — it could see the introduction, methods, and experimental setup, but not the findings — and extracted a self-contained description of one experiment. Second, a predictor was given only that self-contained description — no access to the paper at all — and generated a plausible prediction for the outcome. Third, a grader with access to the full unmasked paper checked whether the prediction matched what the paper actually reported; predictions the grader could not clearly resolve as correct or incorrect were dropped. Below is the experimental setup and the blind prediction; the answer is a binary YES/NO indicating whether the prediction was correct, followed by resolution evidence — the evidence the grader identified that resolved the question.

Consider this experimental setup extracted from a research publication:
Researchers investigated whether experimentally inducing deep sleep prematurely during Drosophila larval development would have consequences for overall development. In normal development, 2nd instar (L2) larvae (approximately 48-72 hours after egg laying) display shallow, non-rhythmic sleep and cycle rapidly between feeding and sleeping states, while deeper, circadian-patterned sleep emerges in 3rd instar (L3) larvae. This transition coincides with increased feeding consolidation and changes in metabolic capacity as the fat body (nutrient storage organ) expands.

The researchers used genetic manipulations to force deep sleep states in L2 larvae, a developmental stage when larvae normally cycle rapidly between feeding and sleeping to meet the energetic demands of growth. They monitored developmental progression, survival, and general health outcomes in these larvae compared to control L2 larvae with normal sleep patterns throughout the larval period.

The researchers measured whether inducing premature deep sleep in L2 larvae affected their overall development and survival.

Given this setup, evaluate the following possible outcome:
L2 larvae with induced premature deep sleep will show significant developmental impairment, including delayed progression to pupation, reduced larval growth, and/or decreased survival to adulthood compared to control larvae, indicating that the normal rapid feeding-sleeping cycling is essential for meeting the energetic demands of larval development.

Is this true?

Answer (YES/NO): YES